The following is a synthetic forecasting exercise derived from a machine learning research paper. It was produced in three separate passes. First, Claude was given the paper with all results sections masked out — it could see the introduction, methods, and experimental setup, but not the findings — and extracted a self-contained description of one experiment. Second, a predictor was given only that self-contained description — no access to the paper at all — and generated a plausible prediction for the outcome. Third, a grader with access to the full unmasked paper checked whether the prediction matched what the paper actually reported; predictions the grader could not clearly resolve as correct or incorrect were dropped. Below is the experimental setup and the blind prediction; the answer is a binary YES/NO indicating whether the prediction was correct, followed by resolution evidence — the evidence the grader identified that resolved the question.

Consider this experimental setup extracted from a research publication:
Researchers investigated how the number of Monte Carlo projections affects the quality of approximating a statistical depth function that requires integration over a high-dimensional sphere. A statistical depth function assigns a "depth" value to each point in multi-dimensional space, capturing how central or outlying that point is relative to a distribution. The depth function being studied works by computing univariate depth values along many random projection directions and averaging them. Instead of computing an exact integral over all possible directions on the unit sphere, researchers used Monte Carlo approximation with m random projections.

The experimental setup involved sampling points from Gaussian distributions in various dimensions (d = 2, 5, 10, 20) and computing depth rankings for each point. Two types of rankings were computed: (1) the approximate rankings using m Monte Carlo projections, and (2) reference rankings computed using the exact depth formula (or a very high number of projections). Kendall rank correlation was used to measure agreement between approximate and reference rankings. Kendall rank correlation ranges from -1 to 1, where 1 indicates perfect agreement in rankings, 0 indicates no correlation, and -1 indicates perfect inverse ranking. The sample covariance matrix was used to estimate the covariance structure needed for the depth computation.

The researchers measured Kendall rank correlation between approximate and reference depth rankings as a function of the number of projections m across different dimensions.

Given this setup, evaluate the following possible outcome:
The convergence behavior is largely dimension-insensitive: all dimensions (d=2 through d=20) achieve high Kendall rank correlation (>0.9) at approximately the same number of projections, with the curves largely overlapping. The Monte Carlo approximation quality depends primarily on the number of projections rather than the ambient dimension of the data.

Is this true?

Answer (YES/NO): NO